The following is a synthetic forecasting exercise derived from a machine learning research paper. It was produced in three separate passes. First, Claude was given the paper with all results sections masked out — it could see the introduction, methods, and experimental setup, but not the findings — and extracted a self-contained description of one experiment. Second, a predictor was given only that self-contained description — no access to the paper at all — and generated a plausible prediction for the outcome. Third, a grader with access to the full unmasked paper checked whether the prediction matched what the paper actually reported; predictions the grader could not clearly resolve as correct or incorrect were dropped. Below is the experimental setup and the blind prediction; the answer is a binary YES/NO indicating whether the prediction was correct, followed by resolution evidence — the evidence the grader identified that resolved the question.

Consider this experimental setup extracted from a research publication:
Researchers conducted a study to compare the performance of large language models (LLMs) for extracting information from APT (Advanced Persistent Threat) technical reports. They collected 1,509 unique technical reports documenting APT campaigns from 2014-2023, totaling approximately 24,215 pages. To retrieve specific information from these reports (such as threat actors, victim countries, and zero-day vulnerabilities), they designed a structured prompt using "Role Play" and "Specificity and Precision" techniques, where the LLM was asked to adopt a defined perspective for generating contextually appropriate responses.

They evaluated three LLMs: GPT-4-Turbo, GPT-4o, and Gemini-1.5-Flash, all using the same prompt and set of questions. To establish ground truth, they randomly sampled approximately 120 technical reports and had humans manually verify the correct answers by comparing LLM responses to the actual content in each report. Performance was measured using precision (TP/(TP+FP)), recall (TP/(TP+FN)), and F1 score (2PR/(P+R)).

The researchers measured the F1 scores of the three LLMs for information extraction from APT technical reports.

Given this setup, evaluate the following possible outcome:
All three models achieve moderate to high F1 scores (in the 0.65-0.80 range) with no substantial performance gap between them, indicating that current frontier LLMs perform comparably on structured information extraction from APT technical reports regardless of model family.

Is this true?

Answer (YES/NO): NO